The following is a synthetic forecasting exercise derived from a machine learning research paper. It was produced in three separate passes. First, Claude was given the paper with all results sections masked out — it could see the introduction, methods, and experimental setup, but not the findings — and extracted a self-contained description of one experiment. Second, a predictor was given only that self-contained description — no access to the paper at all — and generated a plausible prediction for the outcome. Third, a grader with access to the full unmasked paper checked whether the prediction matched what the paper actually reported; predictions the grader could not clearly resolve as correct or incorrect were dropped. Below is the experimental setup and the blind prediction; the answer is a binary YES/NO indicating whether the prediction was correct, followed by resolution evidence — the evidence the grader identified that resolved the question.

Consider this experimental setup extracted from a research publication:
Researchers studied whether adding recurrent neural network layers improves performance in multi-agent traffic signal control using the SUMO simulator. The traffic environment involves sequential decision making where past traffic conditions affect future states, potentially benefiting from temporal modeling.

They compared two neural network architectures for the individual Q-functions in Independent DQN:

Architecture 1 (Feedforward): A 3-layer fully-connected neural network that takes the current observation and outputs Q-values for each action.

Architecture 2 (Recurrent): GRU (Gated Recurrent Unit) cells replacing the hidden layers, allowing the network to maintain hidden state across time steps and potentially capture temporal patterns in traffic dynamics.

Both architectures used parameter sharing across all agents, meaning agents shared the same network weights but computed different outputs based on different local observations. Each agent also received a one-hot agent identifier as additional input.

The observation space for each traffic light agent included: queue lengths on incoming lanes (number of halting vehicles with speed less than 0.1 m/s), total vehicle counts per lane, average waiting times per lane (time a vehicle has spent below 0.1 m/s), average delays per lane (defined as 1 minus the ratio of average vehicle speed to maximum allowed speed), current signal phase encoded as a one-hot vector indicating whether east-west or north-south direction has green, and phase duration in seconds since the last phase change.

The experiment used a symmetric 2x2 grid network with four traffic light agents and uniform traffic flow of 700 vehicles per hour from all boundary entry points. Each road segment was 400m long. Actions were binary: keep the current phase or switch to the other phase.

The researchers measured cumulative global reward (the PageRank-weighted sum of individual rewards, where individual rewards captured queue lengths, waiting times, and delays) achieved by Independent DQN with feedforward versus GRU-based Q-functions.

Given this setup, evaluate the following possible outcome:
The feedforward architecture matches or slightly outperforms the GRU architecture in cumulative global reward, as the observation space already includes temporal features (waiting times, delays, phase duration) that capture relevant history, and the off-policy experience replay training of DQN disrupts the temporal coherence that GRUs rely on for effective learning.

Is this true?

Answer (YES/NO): NO